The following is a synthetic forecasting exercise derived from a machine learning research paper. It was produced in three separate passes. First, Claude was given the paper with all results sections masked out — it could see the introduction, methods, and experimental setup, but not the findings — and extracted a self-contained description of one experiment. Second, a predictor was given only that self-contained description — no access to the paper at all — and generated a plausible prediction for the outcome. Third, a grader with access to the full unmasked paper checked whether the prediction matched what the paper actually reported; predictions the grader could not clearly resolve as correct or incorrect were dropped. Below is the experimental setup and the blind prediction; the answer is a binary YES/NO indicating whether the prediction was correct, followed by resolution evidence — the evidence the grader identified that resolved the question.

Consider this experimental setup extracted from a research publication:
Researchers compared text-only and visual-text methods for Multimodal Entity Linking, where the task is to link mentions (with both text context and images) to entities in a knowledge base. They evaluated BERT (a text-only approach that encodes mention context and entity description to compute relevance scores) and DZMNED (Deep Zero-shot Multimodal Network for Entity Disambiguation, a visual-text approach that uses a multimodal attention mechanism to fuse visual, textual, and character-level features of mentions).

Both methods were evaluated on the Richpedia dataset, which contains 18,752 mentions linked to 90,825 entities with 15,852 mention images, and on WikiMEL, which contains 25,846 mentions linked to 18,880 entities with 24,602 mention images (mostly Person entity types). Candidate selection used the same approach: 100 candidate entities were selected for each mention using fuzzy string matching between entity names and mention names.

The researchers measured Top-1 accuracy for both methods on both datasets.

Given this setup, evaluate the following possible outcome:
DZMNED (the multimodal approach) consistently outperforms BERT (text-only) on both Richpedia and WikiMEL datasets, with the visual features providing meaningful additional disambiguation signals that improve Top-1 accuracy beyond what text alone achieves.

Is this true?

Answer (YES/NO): NO